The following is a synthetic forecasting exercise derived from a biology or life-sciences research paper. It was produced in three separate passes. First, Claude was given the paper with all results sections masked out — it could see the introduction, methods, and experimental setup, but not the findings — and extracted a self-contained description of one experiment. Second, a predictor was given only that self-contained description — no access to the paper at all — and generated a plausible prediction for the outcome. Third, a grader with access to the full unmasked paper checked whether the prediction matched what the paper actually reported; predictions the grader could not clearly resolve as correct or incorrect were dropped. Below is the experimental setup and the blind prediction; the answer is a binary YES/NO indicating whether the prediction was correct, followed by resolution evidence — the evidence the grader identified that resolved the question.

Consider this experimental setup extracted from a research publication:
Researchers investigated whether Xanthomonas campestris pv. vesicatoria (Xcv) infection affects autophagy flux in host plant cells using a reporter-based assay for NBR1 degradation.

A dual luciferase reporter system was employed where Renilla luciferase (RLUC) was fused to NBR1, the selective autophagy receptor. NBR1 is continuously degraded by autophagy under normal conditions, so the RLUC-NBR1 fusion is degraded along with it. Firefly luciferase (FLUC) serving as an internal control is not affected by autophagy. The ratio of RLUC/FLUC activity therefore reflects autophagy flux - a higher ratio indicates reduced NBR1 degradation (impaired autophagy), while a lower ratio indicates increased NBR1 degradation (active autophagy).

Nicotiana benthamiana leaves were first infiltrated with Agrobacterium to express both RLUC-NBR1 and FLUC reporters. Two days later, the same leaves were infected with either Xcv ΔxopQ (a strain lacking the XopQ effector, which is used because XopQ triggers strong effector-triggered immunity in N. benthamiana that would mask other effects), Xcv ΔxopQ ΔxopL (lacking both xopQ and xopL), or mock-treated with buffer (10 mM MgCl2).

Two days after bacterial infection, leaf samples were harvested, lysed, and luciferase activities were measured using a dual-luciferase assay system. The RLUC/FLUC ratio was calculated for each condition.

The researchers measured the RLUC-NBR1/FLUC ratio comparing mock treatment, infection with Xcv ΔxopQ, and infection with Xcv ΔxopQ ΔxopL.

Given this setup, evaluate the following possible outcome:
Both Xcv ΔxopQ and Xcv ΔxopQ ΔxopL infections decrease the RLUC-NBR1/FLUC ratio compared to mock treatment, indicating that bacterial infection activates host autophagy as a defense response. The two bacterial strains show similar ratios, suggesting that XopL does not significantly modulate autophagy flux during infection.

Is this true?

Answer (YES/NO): NO